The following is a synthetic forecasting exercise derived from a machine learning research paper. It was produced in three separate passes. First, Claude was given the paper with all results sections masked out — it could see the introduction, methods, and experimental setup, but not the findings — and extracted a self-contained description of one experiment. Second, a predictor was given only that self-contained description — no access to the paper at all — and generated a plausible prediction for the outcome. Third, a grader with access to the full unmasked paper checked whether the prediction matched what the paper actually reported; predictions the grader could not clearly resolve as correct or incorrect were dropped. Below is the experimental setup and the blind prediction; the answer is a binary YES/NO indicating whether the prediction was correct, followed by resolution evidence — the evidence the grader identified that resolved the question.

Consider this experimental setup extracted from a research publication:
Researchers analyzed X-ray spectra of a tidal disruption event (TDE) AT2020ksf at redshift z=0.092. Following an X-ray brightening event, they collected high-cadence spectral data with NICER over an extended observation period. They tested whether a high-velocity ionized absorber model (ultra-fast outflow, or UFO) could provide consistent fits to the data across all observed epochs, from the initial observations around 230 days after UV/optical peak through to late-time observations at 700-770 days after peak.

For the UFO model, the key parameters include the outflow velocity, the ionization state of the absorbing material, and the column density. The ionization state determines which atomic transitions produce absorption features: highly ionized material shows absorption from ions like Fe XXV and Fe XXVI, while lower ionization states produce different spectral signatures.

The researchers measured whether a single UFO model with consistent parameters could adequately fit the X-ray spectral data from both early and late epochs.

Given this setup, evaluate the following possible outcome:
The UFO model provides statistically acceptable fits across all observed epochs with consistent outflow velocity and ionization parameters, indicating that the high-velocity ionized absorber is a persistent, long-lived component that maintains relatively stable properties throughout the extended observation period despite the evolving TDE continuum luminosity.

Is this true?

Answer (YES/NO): NO